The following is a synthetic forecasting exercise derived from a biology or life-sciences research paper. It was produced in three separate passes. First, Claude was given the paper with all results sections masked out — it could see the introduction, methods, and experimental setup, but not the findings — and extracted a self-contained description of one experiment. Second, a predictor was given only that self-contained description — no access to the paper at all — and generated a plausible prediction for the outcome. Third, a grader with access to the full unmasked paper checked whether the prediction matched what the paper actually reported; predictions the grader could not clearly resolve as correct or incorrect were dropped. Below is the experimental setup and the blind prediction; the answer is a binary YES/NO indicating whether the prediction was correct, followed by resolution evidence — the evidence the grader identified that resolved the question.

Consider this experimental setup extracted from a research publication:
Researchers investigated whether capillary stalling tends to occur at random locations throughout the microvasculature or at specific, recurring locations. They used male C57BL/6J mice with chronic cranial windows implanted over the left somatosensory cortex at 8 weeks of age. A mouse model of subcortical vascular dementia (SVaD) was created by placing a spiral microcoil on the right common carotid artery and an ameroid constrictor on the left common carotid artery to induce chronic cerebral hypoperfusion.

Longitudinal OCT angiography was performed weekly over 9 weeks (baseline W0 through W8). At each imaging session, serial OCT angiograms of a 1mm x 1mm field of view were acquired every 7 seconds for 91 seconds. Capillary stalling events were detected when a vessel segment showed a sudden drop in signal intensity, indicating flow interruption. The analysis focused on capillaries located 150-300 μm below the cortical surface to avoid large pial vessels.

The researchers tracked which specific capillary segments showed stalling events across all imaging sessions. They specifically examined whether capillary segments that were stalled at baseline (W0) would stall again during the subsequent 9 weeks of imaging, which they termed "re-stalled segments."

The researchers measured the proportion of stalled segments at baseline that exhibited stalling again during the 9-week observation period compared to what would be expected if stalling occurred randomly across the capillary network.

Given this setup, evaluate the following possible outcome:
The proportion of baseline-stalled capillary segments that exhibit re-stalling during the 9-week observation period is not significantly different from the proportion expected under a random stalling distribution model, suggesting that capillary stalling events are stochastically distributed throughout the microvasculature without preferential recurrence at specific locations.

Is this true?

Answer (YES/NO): NO